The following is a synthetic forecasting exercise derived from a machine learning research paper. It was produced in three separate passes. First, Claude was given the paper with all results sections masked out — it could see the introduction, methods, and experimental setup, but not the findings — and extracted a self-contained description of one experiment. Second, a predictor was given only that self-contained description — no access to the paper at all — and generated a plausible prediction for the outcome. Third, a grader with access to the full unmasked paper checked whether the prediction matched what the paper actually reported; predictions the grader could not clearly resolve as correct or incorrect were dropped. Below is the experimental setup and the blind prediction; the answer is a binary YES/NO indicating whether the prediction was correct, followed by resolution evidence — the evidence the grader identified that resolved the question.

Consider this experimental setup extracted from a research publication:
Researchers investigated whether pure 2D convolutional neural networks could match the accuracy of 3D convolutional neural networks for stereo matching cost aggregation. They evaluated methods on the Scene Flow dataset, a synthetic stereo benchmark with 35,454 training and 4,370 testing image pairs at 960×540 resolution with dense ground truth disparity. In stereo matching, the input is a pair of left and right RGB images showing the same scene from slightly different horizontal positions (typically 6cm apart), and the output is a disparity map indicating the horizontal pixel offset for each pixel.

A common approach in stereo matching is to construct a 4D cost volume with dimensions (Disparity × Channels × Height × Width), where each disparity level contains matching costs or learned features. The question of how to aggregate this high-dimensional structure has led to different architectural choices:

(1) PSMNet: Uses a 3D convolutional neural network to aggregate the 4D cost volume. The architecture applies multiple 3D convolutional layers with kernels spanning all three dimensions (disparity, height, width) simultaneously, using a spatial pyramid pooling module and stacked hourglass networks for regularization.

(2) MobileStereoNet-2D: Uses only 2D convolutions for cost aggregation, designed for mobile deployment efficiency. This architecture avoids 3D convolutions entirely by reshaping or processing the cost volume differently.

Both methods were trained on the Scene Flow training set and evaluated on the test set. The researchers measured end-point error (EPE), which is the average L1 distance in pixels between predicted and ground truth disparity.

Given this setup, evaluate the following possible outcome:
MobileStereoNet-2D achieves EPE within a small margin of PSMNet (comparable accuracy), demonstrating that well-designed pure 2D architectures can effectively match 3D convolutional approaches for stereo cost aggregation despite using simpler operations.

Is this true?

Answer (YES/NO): NO